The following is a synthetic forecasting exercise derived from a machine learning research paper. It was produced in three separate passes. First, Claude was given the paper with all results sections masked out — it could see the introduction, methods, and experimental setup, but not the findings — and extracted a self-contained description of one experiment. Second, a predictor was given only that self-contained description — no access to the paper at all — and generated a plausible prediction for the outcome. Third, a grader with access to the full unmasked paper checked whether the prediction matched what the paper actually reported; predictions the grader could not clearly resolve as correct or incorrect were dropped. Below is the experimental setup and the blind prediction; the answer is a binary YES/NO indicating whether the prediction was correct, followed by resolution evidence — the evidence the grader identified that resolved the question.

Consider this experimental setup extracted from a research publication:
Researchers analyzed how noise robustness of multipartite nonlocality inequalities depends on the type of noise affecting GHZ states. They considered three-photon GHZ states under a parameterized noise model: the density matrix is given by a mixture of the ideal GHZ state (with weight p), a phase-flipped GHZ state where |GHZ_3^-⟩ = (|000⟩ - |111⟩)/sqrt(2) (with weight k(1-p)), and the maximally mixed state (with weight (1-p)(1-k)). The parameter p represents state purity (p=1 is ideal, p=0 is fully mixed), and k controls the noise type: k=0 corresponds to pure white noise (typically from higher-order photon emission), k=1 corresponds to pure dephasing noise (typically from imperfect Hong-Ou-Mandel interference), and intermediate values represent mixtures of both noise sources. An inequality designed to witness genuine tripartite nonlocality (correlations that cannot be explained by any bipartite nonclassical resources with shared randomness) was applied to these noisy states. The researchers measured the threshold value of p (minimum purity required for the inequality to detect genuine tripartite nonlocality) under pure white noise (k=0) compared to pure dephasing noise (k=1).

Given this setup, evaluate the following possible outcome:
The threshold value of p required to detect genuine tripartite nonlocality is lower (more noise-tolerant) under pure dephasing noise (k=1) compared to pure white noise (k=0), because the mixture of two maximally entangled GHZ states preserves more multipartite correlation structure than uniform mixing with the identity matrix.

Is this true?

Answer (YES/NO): YES